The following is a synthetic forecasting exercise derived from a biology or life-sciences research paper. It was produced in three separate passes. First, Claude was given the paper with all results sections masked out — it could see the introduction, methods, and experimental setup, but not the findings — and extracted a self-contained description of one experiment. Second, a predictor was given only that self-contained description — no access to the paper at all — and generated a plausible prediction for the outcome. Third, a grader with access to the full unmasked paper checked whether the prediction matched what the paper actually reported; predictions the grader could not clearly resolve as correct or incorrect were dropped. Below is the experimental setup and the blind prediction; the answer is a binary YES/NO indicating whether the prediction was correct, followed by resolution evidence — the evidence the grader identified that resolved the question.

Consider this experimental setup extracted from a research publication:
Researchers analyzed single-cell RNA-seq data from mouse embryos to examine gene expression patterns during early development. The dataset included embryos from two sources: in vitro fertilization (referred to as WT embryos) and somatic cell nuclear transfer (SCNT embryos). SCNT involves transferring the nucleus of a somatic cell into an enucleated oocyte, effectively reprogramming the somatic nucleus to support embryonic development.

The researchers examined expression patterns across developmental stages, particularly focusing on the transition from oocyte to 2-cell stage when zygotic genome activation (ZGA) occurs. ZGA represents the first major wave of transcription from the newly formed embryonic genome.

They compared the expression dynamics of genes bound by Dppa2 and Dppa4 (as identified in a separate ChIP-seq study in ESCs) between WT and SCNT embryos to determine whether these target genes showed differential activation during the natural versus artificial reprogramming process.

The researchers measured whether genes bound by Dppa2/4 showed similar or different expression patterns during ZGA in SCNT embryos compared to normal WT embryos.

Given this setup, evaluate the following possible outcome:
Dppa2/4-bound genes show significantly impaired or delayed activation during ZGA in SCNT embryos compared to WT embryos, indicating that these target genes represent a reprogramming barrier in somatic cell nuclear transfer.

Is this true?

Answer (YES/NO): NO